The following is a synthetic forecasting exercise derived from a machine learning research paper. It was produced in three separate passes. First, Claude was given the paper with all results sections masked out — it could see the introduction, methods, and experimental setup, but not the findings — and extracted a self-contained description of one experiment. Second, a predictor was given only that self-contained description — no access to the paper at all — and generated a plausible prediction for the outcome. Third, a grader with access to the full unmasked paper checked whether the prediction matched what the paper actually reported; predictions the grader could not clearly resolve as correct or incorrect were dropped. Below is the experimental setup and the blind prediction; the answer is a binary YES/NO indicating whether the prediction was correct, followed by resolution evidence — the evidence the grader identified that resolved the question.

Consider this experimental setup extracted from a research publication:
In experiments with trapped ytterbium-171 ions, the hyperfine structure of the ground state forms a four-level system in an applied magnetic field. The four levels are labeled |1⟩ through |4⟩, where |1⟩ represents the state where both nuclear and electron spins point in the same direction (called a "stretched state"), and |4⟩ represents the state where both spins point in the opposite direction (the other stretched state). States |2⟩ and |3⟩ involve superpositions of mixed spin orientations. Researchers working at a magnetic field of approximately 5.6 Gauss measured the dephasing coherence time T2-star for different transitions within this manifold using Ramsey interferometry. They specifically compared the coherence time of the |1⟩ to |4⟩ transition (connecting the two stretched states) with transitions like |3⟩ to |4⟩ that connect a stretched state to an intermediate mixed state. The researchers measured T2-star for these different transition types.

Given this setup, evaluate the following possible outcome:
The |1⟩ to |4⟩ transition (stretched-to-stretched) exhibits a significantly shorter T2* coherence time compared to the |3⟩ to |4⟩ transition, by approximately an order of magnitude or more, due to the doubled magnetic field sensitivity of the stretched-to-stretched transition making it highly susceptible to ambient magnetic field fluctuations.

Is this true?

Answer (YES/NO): NO